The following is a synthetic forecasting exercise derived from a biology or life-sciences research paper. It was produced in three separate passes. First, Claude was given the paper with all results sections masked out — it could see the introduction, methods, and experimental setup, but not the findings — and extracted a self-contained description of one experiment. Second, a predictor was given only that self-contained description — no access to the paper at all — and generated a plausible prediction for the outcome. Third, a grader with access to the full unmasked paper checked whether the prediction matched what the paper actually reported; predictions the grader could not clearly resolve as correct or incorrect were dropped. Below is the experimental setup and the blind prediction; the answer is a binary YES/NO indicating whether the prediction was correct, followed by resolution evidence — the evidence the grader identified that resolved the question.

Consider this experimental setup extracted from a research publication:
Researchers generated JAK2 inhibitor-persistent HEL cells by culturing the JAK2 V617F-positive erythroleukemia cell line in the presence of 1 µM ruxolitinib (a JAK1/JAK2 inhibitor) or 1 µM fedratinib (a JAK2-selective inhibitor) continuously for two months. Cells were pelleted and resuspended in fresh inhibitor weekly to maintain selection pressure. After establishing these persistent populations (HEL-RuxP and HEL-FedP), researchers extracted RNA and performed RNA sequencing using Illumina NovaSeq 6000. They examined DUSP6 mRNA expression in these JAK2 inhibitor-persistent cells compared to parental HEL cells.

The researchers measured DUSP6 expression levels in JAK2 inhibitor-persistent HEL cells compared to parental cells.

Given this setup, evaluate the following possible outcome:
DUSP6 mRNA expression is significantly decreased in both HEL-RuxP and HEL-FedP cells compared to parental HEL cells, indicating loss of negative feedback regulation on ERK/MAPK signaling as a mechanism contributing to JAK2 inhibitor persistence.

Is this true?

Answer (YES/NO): NO